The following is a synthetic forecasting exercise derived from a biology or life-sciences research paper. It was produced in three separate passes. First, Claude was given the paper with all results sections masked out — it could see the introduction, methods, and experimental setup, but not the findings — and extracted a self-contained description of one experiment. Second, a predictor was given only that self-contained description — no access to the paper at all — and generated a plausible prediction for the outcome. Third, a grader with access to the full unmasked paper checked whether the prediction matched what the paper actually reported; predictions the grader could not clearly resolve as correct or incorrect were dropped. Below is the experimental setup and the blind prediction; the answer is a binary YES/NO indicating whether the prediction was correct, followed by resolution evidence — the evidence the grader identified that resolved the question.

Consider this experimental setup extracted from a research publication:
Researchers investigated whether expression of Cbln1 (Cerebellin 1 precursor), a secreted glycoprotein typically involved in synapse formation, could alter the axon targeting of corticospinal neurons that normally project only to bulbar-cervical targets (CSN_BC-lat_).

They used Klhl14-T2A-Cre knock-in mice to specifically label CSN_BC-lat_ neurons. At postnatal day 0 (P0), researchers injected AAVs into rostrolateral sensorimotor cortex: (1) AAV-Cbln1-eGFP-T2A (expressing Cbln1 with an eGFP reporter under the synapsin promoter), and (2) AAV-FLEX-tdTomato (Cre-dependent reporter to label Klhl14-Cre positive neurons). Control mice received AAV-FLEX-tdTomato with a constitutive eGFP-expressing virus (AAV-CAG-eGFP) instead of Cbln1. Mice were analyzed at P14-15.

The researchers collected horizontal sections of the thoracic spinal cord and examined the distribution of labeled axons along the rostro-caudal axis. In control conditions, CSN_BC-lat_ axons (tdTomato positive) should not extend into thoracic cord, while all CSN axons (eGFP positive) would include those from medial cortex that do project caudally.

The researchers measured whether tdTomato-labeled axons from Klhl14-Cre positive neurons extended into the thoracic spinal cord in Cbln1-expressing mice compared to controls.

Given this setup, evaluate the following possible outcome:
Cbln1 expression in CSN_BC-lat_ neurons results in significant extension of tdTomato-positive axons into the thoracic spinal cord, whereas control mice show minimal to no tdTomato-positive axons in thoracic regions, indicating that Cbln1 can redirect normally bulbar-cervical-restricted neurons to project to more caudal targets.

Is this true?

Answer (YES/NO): YES